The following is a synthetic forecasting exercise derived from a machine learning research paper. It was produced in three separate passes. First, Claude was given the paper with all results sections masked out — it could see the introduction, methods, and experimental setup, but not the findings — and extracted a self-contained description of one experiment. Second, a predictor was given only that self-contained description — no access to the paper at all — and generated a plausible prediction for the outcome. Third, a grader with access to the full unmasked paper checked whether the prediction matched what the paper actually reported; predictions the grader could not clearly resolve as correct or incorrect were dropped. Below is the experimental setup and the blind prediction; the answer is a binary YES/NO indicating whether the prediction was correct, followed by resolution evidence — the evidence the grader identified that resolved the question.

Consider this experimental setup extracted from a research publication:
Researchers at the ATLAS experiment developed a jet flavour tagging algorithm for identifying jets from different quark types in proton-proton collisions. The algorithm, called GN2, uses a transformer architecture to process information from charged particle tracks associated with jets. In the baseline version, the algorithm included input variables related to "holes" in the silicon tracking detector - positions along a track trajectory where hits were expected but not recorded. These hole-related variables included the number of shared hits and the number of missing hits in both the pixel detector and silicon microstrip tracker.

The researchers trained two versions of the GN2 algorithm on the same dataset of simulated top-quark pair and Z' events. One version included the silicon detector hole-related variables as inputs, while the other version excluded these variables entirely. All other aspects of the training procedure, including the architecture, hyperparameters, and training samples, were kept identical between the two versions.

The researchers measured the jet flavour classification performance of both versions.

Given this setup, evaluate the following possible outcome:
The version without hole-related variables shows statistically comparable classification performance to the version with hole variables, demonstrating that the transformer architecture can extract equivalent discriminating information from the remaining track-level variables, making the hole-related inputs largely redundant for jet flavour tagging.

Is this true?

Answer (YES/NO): YES